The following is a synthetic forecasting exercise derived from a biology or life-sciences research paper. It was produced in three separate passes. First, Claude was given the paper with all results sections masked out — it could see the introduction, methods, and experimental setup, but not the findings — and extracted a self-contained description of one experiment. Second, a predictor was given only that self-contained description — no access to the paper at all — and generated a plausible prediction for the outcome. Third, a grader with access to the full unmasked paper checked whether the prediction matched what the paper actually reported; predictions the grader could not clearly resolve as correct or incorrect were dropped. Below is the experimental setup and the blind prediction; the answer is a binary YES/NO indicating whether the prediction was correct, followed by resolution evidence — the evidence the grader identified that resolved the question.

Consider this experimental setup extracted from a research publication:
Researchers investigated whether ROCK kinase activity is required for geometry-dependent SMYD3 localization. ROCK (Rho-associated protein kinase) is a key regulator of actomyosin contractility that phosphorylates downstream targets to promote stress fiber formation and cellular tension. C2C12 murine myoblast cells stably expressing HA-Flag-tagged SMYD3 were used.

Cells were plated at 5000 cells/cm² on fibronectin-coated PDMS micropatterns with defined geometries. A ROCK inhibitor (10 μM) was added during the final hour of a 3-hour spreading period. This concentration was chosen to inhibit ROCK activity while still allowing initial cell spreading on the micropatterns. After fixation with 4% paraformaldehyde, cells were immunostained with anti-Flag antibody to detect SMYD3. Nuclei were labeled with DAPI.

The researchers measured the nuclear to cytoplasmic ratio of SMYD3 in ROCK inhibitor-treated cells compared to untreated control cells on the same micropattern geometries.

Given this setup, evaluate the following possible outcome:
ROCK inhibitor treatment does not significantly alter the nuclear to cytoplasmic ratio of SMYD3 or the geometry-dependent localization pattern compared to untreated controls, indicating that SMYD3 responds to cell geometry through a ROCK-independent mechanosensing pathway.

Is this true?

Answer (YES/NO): NO